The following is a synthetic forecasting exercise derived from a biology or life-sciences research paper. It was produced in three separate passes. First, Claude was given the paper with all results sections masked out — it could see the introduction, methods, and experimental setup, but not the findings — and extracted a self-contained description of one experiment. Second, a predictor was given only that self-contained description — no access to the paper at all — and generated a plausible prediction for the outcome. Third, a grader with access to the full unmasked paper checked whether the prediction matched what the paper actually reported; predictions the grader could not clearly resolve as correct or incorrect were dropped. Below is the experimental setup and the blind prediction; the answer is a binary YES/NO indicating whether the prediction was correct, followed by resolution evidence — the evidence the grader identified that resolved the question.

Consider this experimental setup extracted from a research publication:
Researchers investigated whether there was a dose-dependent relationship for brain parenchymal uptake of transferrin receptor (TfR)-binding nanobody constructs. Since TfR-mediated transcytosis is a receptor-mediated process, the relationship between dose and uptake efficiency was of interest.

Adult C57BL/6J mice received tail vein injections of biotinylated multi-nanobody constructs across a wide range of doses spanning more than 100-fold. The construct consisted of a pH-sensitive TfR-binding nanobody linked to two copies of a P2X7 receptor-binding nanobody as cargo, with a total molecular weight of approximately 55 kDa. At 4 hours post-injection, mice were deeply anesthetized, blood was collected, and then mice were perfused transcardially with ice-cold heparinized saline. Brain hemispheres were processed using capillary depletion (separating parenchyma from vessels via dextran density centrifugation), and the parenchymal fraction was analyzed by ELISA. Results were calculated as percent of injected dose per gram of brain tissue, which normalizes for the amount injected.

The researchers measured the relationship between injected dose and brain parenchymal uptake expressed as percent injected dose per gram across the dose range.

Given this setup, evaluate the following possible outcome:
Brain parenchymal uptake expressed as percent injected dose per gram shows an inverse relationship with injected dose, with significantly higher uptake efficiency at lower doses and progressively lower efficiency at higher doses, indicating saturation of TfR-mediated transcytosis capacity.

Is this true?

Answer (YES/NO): YES